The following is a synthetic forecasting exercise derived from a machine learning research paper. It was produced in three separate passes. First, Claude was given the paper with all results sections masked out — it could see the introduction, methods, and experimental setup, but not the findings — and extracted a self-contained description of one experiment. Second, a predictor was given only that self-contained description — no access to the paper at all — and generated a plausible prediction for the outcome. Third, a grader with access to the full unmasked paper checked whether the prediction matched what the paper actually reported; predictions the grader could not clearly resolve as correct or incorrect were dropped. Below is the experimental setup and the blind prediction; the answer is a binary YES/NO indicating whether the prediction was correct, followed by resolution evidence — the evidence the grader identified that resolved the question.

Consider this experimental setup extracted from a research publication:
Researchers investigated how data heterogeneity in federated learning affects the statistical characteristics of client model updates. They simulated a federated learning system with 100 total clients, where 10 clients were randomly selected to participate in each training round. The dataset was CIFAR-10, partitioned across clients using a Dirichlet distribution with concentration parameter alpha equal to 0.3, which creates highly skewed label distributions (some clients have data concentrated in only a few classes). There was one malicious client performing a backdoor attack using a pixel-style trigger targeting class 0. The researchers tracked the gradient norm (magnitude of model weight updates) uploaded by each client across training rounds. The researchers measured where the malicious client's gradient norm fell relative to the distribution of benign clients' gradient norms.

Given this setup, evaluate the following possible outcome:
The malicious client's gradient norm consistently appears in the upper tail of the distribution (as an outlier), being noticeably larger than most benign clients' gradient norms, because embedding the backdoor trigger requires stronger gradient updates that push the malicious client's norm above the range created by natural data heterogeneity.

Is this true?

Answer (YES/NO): NO